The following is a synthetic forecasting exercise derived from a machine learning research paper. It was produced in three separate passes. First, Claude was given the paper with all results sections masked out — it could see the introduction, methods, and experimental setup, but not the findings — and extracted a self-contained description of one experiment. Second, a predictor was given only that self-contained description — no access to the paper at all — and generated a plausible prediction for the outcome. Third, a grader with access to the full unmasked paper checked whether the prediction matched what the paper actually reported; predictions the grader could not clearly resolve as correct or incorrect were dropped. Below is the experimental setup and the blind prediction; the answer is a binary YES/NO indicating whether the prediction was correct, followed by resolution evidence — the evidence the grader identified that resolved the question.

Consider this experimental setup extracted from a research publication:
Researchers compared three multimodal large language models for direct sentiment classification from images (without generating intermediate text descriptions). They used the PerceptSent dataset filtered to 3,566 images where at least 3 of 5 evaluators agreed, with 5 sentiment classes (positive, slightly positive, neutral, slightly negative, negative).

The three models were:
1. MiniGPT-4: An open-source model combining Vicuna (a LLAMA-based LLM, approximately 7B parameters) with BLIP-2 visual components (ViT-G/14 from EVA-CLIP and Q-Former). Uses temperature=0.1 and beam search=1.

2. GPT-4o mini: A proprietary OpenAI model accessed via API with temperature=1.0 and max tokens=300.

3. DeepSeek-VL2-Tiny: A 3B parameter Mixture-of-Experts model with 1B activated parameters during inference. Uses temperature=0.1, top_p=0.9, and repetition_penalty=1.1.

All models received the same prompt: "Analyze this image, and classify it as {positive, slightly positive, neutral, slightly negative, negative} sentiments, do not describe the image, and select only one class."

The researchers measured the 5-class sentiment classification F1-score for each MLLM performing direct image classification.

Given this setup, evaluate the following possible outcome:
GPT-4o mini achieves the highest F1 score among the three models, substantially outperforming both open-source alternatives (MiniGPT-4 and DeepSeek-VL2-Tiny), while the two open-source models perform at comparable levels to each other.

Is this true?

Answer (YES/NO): NO